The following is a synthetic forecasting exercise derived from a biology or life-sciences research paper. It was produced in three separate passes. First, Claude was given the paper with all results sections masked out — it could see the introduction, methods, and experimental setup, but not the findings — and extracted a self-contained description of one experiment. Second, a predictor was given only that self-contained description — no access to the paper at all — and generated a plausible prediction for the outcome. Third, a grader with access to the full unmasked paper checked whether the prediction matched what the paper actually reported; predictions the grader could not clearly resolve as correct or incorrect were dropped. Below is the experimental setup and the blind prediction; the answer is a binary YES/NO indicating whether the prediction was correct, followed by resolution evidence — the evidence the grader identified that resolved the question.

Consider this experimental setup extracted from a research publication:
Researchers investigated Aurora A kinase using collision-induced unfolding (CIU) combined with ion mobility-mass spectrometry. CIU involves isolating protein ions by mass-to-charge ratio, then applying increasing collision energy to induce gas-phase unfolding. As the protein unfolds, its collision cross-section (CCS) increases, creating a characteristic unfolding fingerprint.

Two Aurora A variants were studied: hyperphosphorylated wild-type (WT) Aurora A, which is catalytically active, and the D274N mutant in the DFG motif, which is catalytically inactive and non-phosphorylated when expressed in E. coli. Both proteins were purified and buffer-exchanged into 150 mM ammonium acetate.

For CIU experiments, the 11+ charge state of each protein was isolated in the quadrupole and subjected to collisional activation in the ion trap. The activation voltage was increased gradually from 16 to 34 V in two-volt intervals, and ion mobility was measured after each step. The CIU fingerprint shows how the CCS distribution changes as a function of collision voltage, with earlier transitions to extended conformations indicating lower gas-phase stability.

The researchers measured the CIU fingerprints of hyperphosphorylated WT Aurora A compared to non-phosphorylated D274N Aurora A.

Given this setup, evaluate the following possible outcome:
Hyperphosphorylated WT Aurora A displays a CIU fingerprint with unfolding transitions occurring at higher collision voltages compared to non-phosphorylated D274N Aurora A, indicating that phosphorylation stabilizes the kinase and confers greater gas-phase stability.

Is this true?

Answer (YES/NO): NO